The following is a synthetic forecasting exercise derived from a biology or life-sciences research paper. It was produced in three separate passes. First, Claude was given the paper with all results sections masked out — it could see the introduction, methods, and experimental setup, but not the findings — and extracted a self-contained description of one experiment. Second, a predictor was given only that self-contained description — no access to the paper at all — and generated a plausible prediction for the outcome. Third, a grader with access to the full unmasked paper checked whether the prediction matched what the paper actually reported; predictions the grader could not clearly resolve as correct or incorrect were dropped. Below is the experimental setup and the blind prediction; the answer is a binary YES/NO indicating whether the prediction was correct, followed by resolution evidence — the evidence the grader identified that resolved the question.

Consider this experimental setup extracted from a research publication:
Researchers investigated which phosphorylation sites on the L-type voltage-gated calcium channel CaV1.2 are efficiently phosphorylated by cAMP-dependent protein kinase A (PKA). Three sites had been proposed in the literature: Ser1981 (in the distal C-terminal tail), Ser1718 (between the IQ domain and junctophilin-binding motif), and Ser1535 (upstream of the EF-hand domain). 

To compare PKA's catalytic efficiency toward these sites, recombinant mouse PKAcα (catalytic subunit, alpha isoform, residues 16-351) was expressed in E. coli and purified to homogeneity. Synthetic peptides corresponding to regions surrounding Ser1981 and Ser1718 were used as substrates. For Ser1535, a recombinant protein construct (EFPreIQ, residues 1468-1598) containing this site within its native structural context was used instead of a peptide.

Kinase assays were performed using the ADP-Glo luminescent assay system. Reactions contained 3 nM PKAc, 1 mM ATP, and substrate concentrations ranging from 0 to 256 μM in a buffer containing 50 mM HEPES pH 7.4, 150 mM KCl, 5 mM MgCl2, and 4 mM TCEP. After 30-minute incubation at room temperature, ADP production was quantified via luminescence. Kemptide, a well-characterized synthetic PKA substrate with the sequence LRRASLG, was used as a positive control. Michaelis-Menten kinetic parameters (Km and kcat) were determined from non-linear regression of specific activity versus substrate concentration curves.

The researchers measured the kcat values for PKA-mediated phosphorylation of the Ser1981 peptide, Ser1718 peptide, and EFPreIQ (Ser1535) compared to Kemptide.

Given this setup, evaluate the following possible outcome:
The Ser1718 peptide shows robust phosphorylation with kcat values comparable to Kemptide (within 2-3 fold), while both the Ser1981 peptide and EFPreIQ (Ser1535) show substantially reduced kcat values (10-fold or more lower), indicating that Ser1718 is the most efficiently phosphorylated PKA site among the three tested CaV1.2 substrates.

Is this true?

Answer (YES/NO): NO